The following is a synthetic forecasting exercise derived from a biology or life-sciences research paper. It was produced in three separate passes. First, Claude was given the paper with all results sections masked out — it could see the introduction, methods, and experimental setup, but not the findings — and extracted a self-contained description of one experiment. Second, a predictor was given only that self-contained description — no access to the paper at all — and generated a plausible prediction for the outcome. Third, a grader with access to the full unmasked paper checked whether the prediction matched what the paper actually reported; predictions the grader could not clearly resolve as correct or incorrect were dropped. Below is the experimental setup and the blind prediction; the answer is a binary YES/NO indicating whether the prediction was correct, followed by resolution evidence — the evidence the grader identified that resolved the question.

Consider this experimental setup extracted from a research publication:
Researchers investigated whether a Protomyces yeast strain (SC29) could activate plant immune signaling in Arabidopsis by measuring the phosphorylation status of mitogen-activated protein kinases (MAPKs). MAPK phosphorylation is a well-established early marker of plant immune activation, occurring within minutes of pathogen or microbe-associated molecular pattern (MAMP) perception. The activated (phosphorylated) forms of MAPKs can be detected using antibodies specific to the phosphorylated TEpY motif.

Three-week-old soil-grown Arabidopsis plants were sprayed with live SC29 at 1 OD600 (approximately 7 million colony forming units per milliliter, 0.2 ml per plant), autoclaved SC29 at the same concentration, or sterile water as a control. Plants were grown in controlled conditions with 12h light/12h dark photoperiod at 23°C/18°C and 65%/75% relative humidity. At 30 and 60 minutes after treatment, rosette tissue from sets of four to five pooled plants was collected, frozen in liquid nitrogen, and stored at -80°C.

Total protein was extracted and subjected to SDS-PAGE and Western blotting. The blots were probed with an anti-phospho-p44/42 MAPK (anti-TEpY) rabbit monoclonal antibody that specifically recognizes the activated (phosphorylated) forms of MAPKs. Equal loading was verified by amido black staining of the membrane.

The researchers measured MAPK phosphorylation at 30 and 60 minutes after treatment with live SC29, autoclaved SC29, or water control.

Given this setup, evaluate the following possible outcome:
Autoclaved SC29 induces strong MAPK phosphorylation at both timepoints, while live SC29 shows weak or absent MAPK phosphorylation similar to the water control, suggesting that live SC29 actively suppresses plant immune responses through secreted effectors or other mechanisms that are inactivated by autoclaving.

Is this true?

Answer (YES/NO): NO